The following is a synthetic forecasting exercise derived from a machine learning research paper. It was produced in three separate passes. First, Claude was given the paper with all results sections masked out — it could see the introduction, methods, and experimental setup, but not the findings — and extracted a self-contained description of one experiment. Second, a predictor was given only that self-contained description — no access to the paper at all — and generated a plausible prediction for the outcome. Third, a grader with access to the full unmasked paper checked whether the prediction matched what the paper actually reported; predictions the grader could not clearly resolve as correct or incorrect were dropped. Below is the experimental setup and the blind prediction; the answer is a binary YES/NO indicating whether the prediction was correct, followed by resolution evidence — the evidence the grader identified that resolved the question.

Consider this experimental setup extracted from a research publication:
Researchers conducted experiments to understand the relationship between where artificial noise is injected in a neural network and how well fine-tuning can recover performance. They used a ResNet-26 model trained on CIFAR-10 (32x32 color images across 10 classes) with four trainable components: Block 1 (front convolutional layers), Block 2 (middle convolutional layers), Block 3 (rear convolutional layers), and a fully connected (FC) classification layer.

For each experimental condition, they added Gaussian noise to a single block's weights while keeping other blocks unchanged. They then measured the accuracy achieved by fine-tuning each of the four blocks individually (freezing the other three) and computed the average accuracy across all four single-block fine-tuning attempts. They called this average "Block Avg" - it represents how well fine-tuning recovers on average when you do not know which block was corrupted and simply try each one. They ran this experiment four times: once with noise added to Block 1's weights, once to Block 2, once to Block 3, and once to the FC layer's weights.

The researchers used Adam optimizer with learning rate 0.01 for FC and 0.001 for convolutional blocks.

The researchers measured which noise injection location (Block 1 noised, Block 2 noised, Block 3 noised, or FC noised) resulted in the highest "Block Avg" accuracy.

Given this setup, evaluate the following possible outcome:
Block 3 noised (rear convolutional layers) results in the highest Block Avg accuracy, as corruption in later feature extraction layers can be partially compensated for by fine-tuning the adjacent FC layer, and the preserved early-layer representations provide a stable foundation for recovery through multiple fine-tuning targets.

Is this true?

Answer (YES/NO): NO